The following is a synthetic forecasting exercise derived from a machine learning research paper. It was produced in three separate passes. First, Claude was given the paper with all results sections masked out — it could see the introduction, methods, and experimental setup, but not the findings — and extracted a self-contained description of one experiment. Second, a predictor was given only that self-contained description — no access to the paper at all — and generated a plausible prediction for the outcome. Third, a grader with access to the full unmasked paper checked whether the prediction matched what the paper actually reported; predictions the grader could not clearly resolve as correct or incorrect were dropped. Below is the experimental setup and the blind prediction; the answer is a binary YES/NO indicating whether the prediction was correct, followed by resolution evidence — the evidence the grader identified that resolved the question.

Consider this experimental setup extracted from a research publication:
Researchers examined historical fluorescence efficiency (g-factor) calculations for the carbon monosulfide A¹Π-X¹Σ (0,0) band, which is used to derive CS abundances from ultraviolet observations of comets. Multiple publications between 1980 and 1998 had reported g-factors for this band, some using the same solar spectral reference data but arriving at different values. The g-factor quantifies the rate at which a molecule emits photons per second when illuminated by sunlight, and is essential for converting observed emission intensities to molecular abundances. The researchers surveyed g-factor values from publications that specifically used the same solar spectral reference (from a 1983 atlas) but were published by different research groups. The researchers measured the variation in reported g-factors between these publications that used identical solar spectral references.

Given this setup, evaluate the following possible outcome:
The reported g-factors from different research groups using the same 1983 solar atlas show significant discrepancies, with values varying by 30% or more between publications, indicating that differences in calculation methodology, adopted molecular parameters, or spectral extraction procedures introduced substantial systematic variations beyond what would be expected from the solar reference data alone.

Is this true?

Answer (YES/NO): YES